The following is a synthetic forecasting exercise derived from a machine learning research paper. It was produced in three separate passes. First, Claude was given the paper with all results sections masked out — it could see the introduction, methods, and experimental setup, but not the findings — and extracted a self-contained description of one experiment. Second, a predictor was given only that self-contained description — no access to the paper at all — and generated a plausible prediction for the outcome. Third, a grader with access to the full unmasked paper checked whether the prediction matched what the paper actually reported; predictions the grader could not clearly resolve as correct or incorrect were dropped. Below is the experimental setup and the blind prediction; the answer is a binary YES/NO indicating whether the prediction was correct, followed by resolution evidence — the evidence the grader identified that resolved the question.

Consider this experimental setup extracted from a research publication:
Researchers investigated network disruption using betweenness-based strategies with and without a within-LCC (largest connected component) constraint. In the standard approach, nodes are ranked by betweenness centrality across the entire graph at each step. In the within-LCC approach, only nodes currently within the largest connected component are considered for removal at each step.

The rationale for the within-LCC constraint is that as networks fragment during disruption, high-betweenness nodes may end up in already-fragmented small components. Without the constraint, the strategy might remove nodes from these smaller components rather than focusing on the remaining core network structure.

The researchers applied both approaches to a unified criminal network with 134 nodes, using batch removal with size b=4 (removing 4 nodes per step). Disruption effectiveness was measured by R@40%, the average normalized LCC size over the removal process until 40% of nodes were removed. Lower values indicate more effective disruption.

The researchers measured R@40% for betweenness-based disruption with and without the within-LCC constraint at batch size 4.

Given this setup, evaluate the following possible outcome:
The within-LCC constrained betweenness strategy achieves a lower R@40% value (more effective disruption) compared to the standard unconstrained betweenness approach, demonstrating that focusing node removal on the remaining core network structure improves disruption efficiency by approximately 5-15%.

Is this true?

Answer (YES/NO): NO